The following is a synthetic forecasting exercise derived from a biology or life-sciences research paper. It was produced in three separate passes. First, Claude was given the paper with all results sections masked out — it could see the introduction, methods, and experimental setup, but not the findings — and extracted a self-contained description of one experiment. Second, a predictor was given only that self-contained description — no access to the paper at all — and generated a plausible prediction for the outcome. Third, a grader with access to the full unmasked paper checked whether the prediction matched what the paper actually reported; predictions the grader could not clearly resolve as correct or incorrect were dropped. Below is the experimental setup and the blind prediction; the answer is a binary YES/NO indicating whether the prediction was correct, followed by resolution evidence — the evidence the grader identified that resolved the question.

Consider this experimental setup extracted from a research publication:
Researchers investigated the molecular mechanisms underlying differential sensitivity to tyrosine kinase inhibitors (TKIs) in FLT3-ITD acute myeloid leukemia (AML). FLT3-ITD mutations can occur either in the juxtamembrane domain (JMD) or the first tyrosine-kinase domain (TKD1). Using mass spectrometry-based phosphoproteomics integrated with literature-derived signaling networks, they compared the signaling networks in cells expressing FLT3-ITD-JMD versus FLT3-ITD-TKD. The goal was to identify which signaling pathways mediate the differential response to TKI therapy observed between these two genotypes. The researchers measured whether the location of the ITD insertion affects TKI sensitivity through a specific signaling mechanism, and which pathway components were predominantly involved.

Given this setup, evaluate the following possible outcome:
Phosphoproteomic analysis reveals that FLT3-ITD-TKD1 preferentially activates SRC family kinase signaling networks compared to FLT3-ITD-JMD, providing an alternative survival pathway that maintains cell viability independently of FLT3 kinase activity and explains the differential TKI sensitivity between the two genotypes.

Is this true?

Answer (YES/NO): NO